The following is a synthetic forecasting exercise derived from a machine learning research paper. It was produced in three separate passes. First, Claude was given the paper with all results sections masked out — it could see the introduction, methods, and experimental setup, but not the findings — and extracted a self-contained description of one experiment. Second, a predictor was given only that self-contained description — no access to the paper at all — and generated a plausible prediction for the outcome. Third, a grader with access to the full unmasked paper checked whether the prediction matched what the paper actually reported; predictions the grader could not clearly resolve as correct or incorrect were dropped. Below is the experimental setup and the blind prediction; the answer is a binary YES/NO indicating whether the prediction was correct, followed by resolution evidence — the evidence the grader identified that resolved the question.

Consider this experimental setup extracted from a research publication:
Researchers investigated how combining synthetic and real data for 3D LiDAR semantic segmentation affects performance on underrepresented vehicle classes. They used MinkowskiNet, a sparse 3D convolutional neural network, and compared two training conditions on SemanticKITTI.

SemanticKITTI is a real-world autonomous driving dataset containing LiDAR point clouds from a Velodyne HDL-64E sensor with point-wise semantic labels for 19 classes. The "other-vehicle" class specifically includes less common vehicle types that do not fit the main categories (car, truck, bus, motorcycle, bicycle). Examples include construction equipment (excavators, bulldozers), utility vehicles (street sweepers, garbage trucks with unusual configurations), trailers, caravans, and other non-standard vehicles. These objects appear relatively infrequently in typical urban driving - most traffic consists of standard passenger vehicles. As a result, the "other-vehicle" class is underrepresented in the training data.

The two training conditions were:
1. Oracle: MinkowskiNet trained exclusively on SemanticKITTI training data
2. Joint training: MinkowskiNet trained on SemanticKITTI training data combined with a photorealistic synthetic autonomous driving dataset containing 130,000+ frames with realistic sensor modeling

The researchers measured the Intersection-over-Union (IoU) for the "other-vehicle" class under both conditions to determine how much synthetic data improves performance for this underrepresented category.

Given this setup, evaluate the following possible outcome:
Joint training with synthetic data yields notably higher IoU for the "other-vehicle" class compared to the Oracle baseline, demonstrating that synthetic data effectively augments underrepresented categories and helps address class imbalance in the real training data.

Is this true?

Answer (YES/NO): YES